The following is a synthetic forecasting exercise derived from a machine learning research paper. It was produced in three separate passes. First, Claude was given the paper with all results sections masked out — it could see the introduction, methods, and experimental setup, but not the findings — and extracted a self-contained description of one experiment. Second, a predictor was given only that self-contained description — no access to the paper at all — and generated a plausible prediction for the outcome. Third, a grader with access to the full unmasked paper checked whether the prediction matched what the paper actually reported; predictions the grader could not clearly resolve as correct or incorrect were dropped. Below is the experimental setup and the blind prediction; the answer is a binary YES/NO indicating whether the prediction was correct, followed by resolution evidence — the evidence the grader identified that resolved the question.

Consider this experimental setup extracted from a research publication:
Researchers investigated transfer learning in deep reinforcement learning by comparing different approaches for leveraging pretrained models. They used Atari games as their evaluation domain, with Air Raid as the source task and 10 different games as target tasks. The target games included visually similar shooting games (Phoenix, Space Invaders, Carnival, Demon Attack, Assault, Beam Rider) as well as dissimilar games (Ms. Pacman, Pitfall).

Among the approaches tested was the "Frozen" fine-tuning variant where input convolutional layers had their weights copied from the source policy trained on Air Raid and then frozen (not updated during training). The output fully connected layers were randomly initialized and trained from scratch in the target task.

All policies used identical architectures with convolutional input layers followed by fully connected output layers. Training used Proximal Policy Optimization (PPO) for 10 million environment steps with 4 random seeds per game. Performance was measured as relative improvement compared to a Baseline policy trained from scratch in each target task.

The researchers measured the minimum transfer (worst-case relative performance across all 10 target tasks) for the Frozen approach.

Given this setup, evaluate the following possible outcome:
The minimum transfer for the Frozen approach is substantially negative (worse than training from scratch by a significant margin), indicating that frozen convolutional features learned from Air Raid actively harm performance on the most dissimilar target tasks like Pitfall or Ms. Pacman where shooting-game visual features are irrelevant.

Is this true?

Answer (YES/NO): YES